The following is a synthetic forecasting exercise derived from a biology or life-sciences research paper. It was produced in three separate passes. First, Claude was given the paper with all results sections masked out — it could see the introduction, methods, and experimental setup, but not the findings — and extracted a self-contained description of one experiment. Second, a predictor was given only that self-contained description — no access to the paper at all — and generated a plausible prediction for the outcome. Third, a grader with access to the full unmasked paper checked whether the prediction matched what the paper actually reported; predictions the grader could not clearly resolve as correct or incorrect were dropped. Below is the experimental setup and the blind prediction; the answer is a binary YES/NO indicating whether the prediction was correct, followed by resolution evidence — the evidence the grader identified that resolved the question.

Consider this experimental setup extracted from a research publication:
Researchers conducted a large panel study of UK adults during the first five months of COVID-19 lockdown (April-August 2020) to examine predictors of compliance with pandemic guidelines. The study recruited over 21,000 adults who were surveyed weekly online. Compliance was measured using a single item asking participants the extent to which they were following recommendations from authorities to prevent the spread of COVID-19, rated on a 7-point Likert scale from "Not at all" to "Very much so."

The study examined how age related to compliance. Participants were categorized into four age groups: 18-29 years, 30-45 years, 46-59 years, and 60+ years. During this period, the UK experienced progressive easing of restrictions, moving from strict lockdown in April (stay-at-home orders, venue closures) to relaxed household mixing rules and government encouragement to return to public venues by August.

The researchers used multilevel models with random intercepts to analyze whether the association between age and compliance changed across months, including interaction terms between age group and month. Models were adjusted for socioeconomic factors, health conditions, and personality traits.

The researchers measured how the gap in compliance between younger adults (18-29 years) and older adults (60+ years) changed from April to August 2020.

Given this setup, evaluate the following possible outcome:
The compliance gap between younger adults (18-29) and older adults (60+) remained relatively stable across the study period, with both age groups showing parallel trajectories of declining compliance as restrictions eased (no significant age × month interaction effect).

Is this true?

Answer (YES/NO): NO